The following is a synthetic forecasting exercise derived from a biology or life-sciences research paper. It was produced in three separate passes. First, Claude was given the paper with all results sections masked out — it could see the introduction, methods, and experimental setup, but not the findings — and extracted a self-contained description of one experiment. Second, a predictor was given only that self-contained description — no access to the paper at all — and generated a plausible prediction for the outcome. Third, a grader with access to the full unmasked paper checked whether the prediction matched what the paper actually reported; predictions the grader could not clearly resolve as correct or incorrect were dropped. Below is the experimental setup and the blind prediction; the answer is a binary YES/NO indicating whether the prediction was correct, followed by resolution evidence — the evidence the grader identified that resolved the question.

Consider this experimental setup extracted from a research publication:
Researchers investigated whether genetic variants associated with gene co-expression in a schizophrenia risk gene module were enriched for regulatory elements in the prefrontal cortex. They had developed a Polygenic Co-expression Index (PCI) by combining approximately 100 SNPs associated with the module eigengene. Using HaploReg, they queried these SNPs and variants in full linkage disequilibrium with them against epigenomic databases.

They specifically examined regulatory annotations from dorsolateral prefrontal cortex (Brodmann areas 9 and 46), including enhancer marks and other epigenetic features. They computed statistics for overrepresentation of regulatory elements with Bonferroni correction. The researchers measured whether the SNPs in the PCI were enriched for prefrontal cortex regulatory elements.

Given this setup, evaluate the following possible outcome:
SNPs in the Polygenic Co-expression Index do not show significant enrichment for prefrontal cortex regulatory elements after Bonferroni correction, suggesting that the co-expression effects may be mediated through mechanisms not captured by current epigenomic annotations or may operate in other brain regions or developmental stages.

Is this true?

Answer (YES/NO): NO